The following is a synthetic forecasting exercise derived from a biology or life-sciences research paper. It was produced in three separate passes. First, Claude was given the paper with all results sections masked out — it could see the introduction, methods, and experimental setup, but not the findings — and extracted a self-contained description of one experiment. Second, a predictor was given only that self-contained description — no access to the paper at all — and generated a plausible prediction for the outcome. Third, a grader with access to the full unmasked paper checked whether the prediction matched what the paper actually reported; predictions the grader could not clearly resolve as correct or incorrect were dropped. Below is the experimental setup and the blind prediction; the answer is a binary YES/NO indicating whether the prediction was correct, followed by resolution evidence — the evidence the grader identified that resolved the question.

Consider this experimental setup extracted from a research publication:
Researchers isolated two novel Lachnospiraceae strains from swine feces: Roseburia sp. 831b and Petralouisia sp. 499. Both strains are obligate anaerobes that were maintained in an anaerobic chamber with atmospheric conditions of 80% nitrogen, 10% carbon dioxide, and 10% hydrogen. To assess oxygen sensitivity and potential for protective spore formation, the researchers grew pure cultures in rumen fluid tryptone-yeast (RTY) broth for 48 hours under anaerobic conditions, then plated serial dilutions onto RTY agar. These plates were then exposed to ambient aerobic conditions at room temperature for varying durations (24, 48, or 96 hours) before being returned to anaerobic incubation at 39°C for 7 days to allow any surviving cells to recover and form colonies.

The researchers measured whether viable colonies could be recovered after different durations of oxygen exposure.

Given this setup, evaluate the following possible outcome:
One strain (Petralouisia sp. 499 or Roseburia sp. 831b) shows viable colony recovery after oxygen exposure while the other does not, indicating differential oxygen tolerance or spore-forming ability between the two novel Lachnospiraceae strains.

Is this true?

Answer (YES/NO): NO